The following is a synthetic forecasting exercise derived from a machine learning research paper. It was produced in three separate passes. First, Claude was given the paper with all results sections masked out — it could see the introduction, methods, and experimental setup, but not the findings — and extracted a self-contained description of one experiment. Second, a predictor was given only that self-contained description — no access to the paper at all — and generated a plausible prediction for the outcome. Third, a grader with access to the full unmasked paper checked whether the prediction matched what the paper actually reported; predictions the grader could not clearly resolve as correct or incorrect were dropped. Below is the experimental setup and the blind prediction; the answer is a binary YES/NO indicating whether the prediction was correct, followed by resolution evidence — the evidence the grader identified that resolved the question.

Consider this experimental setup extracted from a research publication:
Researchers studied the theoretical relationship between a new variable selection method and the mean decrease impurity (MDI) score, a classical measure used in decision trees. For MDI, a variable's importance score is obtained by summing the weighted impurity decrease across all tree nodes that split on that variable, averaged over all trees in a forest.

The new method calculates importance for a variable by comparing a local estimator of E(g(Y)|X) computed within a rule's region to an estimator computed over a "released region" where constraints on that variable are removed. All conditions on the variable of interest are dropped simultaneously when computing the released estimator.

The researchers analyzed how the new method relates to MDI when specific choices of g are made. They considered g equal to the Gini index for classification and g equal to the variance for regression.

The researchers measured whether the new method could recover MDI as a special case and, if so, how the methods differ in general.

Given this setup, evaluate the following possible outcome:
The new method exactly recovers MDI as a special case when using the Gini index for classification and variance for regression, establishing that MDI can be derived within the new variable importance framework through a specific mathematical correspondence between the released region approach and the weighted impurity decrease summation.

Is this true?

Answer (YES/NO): NO